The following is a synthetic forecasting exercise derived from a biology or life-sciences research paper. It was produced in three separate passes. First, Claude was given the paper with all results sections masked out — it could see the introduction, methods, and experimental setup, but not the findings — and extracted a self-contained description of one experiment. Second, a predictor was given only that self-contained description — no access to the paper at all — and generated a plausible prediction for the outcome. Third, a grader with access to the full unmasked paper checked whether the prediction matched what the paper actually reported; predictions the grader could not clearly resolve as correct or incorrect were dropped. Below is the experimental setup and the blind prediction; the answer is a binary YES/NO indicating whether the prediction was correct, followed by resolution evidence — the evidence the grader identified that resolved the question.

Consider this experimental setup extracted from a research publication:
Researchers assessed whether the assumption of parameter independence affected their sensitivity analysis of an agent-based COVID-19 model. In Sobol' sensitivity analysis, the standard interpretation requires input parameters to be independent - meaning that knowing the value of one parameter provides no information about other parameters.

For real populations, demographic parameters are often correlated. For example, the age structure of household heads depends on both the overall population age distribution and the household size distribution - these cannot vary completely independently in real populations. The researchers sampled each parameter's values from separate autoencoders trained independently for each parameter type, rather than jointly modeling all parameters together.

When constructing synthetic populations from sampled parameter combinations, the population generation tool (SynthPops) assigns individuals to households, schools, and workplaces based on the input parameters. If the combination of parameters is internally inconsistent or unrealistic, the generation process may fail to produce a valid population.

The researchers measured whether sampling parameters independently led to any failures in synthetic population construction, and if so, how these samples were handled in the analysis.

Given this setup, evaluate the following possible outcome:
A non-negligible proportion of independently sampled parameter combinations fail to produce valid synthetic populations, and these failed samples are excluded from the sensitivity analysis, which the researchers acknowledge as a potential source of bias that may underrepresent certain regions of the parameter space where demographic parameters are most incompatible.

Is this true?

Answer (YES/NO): NO